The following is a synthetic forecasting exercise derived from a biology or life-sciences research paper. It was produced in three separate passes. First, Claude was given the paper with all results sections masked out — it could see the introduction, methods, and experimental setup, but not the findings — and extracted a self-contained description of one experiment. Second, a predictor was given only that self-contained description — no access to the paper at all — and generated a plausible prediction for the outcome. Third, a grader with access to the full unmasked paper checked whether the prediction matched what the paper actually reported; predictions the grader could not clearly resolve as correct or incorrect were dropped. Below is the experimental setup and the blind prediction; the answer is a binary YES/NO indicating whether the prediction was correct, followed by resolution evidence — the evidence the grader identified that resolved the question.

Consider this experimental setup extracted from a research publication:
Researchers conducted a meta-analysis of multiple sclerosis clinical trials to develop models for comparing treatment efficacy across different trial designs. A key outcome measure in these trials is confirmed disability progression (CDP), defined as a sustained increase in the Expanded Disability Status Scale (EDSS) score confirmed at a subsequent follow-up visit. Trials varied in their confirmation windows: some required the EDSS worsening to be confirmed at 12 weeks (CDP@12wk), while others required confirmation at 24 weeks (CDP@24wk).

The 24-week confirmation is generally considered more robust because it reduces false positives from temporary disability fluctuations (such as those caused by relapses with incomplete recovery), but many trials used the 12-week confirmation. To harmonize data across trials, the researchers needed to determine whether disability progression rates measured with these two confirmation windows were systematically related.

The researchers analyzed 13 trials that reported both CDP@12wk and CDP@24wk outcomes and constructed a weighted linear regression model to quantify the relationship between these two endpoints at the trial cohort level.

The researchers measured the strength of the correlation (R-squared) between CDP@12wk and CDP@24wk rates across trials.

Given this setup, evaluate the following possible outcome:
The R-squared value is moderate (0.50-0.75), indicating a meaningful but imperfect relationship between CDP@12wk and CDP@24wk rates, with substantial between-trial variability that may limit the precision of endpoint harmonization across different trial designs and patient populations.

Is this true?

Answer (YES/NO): NO